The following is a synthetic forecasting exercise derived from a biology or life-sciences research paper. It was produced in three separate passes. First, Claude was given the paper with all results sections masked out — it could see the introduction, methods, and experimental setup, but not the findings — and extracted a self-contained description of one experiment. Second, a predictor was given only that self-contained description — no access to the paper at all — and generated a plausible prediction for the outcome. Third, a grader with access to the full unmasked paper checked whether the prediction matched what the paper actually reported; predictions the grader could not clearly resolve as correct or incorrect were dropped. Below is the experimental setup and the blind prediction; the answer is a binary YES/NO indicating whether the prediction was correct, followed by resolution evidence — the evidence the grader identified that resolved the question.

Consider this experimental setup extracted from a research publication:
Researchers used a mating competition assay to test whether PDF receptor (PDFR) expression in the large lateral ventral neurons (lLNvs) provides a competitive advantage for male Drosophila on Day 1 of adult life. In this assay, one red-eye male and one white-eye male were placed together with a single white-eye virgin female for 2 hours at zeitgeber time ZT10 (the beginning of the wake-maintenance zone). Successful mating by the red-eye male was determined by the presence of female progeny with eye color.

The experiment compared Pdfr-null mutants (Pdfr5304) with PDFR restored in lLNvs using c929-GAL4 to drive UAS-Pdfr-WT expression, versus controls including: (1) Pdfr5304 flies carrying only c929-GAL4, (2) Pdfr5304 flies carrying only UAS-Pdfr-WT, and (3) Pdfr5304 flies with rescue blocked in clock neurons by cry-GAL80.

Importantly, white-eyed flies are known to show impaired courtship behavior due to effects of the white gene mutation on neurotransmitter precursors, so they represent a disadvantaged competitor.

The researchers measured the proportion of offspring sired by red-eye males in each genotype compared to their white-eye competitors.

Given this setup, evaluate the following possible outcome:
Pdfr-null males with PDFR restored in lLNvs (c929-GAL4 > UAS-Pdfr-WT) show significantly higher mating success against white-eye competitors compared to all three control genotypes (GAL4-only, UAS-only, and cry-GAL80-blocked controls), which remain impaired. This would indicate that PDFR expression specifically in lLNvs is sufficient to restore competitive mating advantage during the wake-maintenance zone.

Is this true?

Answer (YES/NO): YES